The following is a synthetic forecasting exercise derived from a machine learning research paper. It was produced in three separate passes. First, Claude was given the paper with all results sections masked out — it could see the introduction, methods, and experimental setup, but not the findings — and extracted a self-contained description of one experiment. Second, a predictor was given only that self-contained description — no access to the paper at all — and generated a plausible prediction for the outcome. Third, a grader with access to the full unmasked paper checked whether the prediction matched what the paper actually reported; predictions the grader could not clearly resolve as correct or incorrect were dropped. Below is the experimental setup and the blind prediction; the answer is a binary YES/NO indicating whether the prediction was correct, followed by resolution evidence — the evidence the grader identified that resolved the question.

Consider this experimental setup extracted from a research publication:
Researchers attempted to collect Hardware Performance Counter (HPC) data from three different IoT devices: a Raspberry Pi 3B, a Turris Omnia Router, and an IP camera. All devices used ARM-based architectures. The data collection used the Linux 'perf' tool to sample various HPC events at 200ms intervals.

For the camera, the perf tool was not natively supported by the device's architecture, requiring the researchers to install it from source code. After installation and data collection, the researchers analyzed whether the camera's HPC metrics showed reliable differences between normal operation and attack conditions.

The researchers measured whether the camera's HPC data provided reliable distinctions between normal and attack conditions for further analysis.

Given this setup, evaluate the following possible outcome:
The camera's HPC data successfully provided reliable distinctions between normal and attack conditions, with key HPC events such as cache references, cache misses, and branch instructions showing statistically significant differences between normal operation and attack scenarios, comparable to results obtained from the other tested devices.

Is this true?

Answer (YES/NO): NO